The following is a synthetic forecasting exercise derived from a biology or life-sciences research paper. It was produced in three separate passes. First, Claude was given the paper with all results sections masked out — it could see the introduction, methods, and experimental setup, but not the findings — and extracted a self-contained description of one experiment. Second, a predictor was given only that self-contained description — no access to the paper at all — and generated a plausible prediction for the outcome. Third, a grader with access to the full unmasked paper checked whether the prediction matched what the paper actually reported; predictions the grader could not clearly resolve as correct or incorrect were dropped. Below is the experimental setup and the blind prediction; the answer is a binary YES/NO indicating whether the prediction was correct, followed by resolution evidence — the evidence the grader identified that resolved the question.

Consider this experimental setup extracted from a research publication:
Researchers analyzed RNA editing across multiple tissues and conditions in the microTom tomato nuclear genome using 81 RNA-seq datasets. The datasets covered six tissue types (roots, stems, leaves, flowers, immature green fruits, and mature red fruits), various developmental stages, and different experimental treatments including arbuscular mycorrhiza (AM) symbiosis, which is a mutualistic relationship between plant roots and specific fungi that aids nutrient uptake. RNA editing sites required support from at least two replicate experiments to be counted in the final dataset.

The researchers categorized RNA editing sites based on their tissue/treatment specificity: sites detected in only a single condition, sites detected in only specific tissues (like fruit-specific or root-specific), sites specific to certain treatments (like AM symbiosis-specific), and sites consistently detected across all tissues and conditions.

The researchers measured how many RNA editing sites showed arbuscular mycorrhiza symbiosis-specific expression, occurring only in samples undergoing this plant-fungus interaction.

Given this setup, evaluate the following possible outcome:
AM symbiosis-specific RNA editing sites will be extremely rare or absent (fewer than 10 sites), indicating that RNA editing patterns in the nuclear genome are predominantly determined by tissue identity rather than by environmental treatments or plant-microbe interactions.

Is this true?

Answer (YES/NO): NO